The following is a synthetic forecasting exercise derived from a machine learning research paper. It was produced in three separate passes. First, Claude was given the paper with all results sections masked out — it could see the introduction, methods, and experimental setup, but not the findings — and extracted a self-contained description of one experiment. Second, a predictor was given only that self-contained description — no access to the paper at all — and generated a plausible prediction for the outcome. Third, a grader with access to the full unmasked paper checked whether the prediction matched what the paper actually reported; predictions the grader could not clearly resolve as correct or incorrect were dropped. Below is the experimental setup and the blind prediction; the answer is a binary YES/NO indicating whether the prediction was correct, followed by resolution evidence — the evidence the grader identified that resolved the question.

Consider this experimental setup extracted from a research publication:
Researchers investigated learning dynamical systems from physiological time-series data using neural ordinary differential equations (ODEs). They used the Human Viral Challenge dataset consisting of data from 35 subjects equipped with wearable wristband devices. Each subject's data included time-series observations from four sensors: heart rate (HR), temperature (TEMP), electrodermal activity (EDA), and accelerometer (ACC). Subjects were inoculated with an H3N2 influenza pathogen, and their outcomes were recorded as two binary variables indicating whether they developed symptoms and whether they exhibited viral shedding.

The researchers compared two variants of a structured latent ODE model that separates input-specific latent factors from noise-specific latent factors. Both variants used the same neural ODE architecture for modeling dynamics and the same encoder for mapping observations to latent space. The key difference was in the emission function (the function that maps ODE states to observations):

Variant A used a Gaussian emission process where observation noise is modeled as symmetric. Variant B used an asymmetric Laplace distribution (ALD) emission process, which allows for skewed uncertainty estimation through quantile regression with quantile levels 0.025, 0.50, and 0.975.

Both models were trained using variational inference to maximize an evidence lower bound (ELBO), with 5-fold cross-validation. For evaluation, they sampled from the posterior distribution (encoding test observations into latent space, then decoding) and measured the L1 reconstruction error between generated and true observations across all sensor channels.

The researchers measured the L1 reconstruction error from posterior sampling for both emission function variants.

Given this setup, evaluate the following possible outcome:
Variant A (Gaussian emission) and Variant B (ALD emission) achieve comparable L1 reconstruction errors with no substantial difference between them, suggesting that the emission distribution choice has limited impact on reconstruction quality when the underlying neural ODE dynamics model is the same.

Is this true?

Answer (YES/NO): NO